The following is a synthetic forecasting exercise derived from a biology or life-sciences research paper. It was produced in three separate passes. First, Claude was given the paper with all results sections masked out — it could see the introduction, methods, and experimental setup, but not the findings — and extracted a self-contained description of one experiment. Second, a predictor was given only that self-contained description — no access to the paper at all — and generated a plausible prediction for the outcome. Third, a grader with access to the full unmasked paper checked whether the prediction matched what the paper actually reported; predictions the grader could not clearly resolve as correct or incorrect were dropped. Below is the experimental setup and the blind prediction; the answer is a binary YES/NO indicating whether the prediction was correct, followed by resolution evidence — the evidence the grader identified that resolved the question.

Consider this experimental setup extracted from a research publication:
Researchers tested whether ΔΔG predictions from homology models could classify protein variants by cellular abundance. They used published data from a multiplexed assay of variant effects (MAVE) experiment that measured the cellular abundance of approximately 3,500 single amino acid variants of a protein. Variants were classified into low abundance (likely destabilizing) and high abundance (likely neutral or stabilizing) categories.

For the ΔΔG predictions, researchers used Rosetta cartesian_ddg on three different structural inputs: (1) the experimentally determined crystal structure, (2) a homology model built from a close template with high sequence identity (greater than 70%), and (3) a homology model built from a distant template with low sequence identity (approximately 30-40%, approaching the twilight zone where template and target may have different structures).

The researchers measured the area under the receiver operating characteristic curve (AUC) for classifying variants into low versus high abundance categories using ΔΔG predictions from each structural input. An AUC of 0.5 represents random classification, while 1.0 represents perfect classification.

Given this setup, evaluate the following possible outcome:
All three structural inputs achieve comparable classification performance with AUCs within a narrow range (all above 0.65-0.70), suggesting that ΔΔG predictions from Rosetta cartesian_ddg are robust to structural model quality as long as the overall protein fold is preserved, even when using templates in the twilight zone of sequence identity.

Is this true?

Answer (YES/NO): NO